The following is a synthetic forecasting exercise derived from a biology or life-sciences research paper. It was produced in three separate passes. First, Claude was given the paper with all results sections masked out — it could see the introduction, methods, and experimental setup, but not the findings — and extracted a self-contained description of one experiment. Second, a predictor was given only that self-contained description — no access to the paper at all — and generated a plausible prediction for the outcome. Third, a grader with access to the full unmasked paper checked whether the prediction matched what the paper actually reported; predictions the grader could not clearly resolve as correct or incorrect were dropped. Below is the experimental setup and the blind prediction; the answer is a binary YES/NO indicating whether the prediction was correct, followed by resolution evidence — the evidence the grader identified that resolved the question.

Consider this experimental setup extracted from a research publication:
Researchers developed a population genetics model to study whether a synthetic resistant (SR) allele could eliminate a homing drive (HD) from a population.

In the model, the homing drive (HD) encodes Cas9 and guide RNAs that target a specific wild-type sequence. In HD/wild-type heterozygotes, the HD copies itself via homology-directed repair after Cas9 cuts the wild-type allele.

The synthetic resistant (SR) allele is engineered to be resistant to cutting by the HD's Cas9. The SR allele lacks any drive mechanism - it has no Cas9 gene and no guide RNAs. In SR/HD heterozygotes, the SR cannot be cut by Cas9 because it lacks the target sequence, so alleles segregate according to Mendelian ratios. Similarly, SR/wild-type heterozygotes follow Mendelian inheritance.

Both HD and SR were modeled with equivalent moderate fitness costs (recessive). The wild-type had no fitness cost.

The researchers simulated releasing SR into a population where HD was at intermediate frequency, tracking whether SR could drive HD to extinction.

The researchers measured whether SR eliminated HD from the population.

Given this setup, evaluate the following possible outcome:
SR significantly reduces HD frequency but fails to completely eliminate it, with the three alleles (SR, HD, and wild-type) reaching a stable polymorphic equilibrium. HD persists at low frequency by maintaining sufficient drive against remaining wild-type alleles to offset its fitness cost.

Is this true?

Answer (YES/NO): YES